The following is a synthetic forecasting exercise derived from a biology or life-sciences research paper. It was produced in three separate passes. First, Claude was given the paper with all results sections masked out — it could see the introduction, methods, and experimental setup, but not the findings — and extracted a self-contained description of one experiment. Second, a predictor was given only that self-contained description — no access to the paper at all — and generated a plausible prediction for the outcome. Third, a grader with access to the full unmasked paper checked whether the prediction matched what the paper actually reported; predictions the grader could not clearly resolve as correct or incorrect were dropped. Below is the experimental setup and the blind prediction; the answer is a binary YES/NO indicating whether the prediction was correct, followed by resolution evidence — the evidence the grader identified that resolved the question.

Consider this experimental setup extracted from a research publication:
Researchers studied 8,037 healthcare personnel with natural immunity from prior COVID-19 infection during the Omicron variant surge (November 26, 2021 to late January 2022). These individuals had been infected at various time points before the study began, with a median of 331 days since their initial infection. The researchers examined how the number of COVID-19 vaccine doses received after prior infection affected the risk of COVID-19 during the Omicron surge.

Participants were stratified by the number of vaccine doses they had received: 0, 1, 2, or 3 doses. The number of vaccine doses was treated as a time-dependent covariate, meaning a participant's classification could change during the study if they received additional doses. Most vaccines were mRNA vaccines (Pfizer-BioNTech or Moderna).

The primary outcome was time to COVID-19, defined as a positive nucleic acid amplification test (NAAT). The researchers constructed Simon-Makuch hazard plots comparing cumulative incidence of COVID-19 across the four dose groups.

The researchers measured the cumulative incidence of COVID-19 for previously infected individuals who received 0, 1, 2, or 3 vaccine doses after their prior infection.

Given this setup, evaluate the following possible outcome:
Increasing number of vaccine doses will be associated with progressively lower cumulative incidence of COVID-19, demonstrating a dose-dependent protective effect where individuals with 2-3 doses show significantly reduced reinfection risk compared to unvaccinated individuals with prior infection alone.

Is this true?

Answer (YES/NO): NO